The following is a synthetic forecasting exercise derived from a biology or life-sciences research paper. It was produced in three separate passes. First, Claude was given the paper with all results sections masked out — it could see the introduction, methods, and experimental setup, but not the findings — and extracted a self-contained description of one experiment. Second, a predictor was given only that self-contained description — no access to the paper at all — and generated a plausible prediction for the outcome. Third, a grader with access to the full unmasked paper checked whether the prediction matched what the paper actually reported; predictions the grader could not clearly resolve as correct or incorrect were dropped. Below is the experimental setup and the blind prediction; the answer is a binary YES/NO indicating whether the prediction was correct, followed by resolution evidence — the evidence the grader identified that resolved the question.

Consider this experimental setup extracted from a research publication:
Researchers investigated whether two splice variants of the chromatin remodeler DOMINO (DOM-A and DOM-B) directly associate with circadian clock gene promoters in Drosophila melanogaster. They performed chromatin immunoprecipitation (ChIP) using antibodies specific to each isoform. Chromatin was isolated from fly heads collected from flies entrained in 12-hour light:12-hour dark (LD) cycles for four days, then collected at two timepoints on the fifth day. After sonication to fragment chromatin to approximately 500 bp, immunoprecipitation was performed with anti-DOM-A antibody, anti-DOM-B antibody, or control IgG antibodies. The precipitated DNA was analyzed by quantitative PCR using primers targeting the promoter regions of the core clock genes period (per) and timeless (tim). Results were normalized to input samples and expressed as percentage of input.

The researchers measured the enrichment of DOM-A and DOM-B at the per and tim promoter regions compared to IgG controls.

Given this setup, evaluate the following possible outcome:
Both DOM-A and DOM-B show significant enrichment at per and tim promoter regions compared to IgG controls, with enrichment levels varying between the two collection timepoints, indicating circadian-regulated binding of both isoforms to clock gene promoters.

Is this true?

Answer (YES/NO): NO